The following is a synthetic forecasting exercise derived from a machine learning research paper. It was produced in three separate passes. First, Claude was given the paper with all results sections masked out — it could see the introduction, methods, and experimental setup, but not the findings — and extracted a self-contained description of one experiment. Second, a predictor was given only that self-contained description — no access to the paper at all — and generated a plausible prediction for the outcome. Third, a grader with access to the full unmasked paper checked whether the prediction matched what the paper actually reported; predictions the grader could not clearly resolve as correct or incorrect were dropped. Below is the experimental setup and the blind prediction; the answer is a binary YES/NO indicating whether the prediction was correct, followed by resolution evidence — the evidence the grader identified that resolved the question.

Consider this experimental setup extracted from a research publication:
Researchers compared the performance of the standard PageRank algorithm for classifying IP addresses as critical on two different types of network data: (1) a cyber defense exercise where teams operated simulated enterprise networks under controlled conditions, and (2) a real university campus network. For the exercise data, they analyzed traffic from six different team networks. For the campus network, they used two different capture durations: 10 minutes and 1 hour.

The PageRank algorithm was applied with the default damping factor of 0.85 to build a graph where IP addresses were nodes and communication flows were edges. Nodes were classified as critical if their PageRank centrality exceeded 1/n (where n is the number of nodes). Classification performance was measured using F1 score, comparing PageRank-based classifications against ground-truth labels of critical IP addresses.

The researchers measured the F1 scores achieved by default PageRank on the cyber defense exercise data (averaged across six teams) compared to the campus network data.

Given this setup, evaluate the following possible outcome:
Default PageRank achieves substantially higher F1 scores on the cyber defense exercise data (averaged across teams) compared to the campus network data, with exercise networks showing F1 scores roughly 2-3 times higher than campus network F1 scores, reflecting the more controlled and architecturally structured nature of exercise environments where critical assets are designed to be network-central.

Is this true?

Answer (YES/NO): NO